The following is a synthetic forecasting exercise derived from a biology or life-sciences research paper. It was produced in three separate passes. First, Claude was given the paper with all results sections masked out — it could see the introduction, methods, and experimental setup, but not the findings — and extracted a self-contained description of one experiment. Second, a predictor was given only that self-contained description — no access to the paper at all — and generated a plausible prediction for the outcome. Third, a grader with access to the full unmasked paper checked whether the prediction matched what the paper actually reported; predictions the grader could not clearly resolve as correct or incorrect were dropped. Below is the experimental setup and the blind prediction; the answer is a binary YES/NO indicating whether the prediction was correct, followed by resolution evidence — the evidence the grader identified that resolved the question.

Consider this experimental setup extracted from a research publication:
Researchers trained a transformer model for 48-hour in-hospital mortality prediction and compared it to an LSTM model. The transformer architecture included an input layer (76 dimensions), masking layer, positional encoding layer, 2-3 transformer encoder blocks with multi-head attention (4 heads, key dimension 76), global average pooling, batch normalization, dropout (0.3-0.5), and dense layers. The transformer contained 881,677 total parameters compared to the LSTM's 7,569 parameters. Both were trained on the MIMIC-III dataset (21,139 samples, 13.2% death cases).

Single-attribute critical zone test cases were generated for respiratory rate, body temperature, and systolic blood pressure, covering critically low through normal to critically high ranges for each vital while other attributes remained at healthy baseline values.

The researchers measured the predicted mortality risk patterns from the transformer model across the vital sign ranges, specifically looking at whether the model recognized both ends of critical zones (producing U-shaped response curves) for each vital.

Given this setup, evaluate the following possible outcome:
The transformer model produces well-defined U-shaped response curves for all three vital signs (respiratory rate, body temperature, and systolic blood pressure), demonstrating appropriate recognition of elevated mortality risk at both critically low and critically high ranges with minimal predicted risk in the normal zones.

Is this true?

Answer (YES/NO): NO